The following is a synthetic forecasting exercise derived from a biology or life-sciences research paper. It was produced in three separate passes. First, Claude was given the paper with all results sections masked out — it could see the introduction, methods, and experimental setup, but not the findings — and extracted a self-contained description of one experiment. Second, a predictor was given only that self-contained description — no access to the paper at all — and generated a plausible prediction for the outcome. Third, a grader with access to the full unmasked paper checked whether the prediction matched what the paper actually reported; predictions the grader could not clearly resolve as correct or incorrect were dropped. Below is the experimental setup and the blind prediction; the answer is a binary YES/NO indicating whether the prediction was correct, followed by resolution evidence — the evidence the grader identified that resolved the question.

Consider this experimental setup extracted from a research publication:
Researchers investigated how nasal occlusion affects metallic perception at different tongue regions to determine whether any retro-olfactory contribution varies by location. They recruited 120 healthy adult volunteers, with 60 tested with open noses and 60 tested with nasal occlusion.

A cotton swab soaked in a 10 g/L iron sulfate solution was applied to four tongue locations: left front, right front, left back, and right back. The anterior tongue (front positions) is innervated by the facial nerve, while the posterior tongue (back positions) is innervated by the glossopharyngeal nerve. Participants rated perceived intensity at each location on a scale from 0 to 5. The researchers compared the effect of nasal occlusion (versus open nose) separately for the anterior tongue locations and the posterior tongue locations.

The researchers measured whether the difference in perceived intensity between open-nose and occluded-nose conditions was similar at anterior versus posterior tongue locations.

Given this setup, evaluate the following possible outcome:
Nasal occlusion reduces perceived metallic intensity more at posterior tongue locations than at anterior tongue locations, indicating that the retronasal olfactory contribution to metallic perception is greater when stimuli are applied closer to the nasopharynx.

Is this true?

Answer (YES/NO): YES